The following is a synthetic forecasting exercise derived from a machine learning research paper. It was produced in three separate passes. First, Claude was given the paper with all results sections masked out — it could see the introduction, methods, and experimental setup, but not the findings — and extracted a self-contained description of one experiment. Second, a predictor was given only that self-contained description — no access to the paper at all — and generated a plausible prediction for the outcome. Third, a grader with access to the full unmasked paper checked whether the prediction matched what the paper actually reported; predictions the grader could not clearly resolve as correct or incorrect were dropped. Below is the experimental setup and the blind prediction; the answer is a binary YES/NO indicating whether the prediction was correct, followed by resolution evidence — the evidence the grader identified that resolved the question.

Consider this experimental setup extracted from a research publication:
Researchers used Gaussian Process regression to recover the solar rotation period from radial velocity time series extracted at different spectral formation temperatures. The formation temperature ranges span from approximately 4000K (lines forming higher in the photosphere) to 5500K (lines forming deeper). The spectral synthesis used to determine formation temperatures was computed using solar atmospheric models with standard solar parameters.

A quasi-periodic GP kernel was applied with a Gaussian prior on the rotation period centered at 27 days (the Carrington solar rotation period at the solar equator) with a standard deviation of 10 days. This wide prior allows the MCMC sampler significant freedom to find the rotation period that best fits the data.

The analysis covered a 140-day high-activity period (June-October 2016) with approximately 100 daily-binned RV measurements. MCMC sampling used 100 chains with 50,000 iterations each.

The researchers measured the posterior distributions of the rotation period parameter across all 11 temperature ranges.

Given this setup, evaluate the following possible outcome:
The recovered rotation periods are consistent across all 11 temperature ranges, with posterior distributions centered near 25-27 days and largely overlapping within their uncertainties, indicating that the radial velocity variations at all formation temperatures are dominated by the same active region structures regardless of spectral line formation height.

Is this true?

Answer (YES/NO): NO